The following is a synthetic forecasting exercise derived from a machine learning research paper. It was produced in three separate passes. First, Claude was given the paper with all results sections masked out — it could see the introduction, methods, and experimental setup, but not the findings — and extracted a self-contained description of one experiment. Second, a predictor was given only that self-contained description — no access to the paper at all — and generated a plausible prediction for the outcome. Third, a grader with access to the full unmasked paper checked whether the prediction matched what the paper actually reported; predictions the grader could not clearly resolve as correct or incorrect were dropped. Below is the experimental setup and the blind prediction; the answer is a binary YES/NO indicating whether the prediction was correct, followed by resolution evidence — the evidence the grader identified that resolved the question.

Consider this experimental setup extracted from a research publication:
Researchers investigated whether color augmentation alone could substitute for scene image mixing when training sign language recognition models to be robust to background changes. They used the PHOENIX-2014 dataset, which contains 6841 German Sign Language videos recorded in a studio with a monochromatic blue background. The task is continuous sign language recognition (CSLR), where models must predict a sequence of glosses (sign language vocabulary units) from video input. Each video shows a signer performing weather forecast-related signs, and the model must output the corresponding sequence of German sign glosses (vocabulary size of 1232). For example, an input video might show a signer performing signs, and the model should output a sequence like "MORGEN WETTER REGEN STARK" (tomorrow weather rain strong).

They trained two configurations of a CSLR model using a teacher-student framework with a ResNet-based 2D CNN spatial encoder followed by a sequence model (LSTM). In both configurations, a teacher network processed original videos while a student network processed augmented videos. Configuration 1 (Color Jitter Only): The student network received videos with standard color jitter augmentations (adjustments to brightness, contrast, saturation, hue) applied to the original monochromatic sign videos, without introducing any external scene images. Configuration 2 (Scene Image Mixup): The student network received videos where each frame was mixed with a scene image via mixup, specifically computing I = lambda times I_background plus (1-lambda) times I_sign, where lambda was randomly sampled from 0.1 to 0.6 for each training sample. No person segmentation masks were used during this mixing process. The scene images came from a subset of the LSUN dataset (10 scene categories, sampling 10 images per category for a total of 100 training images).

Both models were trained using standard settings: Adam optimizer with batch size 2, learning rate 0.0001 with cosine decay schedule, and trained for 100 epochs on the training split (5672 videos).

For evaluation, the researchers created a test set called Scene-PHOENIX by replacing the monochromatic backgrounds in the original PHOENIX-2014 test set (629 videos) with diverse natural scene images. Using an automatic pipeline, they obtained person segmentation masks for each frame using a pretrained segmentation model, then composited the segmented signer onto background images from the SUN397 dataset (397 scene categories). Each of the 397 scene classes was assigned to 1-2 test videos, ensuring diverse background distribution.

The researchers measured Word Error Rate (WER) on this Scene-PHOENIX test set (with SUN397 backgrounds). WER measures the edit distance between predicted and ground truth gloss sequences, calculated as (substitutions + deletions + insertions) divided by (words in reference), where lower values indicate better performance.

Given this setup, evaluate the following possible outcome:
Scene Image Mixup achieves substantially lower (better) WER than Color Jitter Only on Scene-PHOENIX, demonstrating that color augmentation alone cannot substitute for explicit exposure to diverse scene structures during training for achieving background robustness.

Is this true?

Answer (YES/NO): YES